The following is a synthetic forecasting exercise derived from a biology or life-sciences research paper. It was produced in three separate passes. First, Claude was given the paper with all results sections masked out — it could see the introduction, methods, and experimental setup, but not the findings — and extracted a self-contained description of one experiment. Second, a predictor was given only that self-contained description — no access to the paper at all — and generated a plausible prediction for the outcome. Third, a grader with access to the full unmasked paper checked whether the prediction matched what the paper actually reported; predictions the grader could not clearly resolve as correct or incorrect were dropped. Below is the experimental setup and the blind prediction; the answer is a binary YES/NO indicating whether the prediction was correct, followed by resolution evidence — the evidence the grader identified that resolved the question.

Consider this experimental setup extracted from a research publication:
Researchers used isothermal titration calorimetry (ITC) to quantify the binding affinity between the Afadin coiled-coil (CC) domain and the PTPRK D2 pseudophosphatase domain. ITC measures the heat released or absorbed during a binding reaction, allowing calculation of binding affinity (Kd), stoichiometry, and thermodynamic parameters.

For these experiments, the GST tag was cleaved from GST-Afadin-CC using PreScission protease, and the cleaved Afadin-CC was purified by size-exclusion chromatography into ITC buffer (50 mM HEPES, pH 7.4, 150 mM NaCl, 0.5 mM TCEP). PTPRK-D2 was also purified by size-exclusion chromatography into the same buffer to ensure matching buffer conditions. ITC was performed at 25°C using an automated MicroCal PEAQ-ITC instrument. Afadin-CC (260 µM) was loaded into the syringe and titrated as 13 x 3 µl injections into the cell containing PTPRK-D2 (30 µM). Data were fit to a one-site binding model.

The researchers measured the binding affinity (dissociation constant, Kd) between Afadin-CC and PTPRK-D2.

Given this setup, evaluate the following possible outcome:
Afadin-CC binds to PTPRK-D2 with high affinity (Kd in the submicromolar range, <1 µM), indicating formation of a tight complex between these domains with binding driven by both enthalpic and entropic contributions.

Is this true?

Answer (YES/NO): NO